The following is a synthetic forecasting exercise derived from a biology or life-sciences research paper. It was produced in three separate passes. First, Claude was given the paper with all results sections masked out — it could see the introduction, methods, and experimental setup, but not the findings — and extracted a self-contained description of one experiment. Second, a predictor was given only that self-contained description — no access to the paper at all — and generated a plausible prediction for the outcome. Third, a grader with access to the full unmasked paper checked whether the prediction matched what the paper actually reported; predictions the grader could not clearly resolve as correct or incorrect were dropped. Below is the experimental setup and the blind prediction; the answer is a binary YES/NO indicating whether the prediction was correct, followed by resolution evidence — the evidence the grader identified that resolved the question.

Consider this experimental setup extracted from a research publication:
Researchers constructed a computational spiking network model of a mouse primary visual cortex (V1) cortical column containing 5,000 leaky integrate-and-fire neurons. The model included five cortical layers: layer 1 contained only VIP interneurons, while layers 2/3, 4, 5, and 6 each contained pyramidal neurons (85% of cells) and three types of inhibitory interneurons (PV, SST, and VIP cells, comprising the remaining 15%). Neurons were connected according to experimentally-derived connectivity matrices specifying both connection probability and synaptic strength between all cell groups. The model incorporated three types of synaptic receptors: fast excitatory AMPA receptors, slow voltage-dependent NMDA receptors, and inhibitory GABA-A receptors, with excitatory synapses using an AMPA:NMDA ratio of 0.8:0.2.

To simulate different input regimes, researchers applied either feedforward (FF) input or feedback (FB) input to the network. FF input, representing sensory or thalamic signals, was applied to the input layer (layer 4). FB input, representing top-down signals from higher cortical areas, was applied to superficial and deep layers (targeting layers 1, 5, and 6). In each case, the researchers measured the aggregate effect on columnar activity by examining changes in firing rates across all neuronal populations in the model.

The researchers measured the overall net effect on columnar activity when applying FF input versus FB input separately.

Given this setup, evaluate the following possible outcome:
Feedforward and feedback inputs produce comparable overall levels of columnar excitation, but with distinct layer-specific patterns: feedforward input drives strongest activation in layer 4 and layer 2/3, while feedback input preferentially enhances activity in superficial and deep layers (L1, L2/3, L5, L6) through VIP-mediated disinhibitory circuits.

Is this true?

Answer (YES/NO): NO